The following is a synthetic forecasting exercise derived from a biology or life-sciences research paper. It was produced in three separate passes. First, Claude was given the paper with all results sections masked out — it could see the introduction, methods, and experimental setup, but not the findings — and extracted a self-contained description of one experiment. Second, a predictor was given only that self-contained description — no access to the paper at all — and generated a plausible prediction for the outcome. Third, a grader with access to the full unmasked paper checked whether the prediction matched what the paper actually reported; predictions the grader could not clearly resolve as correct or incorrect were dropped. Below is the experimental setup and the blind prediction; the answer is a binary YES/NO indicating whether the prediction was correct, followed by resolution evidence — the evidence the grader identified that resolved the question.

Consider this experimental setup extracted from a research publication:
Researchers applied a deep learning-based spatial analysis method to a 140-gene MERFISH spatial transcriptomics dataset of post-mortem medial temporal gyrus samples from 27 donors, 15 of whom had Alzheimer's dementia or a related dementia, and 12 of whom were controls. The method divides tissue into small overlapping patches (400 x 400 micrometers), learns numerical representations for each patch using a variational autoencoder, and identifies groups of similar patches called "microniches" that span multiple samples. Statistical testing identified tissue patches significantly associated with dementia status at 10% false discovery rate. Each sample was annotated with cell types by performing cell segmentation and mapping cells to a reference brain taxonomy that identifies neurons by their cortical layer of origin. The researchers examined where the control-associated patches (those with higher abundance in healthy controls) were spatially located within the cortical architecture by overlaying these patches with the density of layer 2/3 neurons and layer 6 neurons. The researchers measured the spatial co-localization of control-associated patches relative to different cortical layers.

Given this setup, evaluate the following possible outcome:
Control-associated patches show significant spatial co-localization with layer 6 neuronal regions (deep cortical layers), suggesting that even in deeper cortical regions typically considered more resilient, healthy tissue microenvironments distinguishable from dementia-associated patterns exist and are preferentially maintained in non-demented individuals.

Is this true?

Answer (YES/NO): NO